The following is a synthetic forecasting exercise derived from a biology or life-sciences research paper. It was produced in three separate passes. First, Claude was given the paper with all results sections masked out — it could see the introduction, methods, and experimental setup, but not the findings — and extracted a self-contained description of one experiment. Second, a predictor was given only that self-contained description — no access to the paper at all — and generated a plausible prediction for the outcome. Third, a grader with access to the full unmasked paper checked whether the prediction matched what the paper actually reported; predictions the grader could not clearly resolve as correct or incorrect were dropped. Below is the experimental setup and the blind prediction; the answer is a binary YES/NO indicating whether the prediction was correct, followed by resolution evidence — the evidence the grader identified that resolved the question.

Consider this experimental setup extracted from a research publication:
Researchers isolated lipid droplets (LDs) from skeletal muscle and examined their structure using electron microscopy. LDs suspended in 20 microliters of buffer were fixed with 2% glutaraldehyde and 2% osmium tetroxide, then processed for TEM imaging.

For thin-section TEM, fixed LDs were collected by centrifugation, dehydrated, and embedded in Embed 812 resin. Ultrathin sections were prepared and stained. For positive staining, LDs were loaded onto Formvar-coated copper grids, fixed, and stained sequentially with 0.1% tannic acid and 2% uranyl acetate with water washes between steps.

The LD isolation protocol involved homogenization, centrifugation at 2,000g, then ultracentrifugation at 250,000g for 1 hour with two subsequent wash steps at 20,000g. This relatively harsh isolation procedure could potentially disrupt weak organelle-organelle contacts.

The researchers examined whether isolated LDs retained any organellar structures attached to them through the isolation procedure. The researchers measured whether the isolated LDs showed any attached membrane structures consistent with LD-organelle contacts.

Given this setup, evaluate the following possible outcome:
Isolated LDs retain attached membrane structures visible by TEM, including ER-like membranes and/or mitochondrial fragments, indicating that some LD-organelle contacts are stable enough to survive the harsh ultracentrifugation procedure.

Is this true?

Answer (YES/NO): YES